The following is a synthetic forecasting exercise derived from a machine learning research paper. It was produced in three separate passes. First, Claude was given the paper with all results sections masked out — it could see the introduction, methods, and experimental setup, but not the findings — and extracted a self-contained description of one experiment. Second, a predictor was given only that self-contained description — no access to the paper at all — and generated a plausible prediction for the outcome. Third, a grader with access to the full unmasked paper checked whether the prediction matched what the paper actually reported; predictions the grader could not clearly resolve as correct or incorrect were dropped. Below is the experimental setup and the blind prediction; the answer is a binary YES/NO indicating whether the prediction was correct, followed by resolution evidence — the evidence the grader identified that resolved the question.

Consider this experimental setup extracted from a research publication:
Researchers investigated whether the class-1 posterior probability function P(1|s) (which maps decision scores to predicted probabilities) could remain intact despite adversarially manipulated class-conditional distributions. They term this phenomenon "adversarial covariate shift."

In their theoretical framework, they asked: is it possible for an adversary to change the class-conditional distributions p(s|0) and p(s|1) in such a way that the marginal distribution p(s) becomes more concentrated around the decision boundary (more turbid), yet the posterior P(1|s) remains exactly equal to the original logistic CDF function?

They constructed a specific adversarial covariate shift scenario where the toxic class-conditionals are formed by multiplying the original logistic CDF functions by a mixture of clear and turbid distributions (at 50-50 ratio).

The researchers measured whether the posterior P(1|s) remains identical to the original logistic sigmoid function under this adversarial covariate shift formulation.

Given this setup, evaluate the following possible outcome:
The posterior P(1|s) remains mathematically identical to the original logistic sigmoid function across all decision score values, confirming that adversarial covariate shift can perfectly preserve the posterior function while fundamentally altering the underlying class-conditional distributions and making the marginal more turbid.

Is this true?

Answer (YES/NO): YES